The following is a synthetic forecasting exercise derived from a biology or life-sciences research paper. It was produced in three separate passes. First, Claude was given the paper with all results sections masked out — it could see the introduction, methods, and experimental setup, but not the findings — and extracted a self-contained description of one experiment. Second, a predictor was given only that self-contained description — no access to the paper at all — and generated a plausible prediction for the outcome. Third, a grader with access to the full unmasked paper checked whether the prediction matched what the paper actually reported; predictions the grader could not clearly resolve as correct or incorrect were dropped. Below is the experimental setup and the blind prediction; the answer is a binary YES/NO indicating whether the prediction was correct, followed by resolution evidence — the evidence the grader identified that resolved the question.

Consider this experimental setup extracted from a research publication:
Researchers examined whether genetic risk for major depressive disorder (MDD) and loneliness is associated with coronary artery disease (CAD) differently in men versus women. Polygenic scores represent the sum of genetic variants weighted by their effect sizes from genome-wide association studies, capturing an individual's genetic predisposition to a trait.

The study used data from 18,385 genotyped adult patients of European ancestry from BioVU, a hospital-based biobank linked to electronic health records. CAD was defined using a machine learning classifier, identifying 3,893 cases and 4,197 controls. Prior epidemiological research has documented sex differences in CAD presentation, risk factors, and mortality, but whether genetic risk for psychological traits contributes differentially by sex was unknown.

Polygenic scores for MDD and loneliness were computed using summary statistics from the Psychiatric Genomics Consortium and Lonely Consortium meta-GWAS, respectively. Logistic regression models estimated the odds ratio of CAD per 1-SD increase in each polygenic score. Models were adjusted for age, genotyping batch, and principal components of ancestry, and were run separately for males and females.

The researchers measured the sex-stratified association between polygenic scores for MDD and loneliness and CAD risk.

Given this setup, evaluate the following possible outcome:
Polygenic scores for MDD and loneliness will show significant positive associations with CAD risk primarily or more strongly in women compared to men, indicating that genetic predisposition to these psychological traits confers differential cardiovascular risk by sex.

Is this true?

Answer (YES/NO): YES